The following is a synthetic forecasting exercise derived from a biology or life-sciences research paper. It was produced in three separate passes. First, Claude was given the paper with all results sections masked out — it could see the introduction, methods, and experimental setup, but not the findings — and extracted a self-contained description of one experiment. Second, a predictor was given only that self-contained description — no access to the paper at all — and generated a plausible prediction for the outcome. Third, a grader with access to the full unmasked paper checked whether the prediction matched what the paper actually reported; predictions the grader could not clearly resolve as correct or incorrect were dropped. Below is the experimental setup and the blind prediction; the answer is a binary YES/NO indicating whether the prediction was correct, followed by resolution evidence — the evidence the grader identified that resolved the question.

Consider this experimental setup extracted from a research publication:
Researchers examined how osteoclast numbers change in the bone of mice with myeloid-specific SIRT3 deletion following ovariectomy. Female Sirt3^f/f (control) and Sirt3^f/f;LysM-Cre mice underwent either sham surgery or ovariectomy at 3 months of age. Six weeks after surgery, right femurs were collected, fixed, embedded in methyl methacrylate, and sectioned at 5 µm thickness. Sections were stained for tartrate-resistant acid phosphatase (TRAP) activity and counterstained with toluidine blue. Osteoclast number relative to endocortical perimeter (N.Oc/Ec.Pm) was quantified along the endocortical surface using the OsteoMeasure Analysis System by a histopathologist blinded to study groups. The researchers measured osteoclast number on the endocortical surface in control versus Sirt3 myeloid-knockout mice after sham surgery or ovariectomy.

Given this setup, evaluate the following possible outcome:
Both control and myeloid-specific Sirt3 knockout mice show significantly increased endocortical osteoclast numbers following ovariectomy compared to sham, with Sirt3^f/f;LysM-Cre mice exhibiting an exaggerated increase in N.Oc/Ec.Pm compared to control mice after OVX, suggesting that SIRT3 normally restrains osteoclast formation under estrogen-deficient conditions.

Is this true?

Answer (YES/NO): NO